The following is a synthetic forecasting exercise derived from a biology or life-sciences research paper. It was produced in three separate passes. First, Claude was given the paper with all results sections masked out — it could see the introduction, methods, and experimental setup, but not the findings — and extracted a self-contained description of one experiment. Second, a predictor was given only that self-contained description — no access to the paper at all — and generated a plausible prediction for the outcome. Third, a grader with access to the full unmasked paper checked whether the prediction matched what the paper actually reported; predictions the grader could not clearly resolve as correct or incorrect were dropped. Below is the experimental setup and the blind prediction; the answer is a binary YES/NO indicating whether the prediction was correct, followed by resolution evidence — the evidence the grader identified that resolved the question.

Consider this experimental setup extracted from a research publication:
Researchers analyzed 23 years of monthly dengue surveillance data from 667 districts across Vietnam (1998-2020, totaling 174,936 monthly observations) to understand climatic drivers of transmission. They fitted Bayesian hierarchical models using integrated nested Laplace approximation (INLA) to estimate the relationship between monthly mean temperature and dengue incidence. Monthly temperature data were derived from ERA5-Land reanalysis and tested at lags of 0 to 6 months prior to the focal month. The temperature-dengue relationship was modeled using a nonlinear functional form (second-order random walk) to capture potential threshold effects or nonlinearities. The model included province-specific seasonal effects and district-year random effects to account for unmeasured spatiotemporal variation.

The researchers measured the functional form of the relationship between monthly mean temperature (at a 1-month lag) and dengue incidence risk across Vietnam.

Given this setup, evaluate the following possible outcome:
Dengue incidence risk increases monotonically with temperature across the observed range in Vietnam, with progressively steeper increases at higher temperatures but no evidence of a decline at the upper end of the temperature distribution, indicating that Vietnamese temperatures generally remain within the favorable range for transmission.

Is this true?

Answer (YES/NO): NO